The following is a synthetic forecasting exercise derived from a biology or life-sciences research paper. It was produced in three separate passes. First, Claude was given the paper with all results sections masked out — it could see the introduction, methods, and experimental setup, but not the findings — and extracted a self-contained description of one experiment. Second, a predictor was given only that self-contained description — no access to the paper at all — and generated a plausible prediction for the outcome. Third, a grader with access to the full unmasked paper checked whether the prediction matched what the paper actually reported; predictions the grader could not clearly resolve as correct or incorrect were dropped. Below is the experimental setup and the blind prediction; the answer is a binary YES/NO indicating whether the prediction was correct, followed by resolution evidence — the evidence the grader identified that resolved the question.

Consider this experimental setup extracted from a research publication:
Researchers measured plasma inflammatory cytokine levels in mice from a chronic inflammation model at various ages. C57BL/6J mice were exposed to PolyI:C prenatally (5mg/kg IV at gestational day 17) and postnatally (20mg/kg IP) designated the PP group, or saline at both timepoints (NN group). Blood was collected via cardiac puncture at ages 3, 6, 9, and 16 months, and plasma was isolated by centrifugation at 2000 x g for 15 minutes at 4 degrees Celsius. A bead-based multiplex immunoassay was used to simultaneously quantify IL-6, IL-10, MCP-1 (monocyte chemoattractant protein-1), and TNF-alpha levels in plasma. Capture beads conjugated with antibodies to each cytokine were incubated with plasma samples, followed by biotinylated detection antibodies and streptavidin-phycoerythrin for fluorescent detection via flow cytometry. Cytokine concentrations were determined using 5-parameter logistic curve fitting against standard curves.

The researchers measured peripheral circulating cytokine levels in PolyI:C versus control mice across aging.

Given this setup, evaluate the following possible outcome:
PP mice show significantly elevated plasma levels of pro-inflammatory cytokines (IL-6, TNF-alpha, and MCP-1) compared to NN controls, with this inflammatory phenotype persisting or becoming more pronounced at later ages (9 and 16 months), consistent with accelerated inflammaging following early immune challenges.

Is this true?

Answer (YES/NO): NO